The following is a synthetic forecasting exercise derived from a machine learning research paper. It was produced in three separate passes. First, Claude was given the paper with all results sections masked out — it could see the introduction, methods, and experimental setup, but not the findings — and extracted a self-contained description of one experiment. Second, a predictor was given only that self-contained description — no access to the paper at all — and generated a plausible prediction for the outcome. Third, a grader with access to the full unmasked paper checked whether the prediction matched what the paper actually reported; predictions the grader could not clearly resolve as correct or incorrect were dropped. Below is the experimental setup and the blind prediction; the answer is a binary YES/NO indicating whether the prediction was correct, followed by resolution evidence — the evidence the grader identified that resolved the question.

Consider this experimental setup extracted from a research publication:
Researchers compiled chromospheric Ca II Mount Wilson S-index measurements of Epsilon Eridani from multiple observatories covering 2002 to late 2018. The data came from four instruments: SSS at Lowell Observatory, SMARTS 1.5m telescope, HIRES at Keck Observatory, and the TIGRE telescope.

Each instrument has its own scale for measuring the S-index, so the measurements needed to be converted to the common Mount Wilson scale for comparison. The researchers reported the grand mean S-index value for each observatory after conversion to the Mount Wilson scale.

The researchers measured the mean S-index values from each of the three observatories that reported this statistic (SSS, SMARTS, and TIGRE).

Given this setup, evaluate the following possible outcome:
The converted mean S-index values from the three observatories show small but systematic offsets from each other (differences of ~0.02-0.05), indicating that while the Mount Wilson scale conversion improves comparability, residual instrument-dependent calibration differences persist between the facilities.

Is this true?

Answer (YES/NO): NO